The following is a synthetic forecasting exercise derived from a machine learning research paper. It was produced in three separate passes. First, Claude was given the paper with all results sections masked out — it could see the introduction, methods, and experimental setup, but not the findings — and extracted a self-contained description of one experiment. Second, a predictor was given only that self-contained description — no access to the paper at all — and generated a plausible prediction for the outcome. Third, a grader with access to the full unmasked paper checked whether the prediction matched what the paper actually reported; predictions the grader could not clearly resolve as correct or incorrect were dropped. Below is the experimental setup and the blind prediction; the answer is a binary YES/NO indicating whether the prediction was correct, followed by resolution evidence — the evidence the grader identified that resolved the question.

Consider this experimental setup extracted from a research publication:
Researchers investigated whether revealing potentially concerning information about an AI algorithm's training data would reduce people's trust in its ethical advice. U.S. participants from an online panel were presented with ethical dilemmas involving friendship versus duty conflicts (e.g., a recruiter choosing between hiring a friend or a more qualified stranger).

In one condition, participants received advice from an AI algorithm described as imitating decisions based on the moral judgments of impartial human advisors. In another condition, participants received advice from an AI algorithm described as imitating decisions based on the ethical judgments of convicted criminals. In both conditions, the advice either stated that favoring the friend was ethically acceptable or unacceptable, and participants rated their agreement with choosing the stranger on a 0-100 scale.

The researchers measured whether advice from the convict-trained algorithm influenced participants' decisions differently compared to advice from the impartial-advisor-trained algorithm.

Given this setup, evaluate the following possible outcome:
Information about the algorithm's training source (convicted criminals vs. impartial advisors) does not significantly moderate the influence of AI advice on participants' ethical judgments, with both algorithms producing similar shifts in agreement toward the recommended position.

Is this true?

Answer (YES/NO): YES